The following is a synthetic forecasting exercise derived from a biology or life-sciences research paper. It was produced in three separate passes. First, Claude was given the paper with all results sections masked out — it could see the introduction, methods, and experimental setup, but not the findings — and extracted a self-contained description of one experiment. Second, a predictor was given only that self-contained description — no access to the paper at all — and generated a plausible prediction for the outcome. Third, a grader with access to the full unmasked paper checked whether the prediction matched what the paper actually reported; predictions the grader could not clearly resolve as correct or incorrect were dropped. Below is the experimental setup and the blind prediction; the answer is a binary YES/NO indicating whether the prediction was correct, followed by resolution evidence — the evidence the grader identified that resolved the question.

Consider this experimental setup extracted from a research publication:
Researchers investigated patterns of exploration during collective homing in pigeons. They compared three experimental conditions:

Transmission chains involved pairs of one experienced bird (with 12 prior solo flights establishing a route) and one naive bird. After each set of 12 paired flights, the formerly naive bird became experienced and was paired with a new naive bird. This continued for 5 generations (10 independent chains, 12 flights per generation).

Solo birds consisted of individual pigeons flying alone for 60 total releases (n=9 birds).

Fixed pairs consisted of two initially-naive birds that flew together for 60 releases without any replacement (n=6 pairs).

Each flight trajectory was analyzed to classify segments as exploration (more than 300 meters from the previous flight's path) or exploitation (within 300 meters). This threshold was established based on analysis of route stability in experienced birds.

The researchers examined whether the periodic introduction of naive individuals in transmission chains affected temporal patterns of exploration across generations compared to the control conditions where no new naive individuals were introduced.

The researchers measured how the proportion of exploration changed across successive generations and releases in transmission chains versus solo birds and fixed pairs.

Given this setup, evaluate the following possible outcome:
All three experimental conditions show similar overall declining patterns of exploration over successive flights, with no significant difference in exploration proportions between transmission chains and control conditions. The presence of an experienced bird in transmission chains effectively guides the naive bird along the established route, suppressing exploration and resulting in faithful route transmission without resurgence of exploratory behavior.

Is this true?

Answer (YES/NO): NO